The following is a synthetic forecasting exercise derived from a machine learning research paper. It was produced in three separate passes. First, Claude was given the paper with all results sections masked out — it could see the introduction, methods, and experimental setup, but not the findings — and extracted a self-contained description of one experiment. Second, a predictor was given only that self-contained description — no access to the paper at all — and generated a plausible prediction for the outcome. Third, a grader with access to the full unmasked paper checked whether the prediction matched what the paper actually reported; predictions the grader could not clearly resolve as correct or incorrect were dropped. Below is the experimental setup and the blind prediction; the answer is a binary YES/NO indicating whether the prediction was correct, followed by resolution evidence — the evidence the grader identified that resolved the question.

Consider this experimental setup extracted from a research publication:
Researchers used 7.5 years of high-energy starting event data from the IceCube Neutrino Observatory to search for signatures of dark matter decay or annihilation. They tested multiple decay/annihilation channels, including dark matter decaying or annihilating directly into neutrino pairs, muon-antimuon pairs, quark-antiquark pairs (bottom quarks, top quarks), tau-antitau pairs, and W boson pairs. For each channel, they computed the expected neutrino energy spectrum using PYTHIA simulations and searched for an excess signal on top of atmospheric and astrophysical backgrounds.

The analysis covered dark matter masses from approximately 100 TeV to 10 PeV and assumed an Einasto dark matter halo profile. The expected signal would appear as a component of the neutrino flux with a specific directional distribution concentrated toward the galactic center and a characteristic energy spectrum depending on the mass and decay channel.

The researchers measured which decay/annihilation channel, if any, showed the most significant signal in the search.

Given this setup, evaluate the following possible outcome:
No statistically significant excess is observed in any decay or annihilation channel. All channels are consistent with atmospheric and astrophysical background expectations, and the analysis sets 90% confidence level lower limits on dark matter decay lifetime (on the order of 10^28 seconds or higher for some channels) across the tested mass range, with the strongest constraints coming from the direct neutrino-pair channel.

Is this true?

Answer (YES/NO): NO